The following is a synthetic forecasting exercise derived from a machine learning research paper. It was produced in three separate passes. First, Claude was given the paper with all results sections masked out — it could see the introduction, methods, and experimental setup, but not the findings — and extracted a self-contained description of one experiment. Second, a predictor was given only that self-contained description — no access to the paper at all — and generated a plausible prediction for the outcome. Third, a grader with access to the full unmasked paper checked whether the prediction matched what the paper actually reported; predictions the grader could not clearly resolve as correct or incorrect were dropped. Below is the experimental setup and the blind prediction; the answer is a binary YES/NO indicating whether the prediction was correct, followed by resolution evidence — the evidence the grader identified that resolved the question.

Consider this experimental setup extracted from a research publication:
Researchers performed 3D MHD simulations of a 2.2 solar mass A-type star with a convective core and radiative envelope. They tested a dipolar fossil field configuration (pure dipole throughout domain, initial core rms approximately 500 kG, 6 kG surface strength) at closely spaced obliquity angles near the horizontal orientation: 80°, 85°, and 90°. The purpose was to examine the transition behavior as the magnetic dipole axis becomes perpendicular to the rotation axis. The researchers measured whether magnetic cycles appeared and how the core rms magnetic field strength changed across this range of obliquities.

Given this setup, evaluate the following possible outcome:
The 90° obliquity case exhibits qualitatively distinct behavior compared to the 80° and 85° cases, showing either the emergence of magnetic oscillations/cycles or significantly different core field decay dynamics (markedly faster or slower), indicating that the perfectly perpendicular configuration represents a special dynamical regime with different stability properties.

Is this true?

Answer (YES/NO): YES